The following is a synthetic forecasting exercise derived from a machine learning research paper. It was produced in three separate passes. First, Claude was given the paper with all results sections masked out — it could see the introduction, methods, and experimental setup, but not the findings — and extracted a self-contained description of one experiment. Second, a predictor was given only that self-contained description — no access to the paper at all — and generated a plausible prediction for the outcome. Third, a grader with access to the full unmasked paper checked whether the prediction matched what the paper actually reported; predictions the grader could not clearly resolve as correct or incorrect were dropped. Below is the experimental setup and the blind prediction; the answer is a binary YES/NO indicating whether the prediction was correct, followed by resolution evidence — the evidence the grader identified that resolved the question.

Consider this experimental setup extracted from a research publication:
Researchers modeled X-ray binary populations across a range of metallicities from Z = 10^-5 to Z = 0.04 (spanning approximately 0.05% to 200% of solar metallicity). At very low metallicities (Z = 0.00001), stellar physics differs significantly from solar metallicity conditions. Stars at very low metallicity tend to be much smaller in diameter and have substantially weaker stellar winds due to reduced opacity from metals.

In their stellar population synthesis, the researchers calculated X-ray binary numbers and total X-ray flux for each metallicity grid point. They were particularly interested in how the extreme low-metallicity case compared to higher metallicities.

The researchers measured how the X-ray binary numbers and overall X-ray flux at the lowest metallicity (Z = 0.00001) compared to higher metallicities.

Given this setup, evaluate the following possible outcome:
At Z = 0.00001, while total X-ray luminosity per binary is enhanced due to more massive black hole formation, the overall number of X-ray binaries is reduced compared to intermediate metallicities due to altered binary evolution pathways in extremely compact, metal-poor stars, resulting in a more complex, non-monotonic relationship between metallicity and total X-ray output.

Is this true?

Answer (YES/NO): NO